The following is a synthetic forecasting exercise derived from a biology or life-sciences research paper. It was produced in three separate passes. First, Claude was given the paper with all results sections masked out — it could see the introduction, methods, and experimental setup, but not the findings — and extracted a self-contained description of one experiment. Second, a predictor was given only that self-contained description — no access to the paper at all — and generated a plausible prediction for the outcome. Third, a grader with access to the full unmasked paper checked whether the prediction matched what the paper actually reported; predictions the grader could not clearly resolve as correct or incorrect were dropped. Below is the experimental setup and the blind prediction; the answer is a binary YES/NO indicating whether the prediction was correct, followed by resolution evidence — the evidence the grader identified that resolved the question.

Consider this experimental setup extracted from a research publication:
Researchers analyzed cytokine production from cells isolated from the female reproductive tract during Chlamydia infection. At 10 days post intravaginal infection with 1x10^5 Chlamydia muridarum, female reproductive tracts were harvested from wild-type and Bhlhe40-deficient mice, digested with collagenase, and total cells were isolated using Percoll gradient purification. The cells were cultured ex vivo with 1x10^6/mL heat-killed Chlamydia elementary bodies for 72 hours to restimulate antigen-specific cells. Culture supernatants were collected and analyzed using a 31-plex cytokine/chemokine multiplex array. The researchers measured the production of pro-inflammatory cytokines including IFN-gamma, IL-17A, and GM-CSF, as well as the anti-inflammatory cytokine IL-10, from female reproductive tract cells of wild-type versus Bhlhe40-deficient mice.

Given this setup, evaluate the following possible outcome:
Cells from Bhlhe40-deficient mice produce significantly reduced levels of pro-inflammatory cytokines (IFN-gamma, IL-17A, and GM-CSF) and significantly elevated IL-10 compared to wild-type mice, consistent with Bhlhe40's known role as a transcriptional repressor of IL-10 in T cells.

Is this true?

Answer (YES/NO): NO